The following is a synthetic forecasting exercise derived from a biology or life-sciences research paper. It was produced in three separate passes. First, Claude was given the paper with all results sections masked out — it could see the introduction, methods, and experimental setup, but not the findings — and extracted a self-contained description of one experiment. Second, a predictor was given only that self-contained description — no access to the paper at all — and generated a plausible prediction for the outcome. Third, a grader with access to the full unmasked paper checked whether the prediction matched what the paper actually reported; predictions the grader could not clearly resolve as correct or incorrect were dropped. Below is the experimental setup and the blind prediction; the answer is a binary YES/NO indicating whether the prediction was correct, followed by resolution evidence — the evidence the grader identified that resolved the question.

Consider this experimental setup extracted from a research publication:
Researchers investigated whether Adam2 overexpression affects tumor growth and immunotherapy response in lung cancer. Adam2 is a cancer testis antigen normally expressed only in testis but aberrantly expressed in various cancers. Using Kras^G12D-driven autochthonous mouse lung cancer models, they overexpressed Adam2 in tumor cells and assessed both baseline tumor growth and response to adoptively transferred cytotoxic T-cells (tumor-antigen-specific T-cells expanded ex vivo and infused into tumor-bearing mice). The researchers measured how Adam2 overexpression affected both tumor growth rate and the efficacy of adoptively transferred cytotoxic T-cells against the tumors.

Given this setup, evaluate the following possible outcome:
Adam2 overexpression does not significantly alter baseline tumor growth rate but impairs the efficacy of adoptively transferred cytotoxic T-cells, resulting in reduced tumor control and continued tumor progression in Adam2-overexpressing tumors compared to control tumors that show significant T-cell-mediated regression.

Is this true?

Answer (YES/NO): NO